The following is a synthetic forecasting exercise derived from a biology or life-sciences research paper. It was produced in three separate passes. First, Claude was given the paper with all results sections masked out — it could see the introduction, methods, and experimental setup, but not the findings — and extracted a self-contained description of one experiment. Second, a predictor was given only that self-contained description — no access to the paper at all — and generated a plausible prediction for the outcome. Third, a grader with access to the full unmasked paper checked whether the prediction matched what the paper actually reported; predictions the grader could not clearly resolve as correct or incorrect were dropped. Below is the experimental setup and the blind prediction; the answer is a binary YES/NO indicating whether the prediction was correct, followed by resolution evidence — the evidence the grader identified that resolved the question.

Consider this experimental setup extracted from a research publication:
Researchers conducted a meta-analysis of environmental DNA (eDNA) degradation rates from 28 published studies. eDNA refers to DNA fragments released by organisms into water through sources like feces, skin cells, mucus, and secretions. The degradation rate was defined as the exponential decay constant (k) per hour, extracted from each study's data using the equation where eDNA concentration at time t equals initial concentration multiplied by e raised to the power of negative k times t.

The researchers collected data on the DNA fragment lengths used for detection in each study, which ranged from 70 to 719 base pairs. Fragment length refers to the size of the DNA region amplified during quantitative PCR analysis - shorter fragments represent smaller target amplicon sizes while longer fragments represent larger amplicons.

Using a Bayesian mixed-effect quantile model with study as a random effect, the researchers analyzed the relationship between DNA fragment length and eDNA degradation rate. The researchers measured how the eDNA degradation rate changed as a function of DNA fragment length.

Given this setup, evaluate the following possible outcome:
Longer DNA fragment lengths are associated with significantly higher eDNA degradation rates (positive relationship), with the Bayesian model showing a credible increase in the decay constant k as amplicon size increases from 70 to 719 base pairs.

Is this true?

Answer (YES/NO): YES